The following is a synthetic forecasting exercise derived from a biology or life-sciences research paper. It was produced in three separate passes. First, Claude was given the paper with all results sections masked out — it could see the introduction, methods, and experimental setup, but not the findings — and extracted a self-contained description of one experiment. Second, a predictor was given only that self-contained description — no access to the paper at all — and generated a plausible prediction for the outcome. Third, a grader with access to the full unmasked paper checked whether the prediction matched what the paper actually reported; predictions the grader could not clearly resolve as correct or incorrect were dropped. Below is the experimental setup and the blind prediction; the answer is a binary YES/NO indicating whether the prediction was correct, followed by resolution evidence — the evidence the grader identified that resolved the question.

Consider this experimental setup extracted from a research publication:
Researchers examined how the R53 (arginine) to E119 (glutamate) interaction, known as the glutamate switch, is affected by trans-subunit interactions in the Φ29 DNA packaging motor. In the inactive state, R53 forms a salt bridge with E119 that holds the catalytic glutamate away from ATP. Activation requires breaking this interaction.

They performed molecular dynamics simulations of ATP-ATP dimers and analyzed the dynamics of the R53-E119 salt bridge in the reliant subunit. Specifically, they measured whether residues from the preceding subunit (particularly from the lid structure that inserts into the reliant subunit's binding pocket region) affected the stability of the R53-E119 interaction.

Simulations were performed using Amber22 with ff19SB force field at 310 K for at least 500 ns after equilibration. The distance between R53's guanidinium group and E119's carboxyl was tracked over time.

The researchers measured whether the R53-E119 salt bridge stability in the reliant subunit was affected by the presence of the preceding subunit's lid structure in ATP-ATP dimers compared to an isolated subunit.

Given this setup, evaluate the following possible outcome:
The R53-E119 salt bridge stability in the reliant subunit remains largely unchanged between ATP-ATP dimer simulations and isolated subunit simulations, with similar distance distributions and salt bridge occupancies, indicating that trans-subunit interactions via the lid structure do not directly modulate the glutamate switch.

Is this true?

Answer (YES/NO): NO